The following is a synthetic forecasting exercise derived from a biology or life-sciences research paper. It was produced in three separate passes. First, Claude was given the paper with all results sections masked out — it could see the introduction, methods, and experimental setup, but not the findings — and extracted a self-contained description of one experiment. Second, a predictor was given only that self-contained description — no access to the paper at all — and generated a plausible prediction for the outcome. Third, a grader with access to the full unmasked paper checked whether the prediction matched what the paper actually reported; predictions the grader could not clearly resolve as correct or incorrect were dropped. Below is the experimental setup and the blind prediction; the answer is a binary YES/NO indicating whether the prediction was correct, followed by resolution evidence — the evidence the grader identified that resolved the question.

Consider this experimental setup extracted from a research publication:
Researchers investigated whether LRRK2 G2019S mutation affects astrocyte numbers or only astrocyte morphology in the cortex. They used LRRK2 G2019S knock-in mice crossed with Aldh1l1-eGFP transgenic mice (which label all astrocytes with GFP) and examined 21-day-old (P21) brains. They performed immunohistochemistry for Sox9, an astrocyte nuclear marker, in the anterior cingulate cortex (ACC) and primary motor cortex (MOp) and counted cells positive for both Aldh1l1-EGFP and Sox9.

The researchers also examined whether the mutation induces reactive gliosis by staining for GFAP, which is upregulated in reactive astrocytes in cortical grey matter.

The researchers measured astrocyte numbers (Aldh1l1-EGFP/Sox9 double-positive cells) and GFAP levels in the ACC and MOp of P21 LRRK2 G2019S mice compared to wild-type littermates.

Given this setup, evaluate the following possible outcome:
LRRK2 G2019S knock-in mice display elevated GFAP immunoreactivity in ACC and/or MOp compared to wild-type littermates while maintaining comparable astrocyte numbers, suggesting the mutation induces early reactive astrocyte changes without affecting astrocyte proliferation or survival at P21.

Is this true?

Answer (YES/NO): NO